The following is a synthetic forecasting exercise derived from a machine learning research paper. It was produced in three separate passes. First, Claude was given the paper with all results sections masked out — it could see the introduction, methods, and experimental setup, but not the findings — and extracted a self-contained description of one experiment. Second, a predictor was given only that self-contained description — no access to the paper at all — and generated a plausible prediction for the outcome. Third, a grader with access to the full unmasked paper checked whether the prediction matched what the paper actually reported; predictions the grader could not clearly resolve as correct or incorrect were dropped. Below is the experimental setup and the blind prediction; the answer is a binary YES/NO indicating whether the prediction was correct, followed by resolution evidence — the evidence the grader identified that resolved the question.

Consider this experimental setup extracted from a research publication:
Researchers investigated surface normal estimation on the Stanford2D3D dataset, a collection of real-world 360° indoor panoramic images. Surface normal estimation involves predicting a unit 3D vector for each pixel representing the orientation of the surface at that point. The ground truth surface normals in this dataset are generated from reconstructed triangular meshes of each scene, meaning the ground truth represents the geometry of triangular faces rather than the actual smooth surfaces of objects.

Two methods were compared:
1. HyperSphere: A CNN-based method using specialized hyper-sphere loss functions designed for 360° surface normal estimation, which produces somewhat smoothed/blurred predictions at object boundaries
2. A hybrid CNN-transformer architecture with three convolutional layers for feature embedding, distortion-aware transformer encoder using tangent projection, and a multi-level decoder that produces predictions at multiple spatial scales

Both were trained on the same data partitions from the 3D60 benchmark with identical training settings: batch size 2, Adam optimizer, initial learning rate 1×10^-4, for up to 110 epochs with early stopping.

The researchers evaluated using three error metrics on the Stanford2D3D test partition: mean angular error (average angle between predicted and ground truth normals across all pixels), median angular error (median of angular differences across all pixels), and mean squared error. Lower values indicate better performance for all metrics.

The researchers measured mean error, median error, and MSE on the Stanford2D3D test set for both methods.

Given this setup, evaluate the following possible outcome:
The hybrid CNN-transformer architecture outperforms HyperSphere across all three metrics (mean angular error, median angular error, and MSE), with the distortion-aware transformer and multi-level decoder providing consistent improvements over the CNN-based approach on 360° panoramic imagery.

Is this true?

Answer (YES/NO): NO